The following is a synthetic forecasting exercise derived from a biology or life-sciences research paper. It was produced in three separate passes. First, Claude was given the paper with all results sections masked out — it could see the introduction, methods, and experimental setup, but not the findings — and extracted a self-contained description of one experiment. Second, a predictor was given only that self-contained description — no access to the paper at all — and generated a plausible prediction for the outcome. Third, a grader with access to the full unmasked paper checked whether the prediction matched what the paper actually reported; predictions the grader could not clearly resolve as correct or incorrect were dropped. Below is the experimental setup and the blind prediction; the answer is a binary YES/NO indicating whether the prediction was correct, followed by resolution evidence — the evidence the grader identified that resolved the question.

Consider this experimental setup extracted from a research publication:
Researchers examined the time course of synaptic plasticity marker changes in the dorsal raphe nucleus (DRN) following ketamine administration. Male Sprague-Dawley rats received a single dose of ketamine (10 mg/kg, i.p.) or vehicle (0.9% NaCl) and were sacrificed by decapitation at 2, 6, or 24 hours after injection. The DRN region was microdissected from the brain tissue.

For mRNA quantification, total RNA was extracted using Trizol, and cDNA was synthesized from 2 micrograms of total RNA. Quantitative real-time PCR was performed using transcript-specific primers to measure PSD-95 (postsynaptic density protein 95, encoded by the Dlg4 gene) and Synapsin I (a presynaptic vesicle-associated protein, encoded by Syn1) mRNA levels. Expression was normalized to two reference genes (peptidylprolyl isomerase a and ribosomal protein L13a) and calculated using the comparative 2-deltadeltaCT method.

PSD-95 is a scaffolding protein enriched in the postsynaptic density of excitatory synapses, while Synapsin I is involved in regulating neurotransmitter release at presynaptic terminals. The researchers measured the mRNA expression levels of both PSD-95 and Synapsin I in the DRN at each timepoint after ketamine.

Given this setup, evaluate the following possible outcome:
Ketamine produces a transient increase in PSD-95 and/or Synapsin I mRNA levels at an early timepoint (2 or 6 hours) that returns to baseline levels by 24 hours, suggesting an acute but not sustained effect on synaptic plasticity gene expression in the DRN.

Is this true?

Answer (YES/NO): YES